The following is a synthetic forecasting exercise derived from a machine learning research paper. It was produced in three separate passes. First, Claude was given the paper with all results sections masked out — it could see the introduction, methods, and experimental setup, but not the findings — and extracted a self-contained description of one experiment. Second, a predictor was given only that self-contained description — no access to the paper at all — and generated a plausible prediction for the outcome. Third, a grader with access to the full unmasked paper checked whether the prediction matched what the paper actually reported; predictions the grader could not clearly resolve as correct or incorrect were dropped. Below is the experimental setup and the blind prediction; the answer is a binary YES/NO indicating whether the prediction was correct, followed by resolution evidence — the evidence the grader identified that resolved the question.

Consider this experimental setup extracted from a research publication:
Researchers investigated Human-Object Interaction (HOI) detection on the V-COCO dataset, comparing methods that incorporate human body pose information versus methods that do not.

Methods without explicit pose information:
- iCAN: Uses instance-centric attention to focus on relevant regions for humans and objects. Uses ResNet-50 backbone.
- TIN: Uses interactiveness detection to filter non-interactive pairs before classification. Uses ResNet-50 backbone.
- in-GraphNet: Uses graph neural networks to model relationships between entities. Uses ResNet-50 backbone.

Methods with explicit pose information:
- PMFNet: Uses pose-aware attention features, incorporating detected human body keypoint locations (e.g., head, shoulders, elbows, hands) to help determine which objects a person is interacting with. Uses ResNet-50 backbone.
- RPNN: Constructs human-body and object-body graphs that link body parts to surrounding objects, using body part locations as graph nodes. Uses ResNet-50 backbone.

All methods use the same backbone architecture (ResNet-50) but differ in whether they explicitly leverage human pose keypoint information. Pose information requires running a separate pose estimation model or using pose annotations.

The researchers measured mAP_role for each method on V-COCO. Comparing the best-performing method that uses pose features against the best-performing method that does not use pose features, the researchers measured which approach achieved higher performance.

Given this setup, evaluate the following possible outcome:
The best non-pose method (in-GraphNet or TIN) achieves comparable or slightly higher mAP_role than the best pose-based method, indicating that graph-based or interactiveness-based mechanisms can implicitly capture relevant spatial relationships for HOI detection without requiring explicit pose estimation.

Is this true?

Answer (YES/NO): NO